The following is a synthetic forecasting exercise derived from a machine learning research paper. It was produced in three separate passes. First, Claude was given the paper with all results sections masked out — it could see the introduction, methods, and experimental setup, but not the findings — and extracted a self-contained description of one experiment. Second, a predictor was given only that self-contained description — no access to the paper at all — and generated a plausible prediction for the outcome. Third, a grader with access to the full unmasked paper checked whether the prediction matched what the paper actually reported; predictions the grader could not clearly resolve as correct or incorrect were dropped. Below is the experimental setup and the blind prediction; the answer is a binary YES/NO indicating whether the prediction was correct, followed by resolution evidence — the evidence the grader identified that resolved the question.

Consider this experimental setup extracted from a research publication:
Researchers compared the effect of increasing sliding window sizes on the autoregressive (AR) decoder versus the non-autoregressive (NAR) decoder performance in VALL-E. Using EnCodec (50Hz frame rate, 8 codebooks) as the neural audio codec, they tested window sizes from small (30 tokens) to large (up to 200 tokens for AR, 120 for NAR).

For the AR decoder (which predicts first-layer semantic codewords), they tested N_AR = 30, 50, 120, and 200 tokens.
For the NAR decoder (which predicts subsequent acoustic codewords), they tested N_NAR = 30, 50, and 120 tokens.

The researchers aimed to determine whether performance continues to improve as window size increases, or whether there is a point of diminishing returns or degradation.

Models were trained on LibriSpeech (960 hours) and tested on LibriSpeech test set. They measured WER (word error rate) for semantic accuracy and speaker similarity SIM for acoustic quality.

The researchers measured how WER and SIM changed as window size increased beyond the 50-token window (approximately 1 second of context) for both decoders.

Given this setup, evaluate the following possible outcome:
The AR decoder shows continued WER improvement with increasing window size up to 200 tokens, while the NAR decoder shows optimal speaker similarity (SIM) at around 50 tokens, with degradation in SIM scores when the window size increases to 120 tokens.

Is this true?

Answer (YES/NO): NO